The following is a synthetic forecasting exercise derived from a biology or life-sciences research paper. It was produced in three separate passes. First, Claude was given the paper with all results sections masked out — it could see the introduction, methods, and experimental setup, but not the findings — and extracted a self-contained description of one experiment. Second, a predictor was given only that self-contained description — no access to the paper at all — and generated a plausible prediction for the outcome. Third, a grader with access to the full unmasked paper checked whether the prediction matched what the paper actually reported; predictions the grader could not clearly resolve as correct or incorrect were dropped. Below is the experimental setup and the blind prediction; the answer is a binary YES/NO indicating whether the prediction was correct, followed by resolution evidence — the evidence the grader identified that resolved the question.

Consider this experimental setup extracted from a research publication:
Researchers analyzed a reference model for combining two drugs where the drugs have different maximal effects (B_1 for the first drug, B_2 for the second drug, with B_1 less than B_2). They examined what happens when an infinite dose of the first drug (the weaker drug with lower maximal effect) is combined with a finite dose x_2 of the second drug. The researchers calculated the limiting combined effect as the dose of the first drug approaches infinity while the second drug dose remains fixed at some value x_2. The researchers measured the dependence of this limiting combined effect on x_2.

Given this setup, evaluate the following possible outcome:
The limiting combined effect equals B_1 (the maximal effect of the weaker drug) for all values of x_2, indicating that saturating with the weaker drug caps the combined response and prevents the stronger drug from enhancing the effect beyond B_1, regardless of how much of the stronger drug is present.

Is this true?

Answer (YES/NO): NO